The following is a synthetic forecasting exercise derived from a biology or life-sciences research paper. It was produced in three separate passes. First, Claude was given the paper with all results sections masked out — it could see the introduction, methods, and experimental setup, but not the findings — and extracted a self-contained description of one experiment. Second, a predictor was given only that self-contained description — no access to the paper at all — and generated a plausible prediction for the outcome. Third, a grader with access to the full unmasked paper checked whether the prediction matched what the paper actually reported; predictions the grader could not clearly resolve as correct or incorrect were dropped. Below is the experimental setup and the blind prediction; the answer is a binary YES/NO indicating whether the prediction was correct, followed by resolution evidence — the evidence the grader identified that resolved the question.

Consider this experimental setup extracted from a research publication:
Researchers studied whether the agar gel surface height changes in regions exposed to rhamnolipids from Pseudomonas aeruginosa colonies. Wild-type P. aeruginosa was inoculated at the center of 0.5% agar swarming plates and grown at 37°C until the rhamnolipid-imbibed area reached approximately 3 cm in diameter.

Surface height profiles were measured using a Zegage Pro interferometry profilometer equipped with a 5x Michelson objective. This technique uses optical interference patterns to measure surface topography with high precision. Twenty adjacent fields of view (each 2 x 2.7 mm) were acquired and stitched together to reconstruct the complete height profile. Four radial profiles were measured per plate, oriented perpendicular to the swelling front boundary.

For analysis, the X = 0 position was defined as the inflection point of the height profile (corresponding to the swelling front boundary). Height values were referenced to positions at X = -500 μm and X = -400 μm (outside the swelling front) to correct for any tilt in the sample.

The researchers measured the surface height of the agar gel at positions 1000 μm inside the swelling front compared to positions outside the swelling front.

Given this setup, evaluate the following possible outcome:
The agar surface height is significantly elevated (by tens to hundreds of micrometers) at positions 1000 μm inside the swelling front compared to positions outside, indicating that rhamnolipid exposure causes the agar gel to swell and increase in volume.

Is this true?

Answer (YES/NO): NO